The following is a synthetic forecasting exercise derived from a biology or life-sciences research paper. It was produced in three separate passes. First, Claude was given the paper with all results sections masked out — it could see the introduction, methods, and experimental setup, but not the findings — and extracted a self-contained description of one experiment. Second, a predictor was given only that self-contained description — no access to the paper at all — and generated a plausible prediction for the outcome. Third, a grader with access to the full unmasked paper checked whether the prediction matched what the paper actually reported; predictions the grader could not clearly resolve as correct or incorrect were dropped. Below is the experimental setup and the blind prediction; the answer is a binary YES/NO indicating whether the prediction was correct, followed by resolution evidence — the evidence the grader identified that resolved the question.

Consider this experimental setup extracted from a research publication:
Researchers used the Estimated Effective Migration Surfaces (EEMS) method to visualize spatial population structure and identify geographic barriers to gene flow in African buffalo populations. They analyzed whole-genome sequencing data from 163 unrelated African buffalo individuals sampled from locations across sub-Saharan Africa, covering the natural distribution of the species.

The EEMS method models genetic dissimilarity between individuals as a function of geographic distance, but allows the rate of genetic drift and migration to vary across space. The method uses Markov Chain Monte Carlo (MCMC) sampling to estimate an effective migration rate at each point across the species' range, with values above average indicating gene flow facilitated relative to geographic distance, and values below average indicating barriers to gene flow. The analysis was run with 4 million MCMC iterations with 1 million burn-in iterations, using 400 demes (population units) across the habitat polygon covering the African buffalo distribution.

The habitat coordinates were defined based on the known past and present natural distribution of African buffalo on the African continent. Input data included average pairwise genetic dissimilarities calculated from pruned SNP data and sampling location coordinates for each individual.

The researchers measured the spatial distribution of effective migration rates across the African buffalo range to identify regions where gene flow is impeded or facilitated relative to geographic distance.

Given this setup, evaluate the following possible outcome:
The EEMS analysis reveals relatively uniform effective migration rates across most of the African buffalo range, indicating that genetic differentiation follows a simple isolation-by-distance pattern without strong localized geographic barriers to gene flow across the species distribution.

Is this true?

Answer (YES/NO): NO